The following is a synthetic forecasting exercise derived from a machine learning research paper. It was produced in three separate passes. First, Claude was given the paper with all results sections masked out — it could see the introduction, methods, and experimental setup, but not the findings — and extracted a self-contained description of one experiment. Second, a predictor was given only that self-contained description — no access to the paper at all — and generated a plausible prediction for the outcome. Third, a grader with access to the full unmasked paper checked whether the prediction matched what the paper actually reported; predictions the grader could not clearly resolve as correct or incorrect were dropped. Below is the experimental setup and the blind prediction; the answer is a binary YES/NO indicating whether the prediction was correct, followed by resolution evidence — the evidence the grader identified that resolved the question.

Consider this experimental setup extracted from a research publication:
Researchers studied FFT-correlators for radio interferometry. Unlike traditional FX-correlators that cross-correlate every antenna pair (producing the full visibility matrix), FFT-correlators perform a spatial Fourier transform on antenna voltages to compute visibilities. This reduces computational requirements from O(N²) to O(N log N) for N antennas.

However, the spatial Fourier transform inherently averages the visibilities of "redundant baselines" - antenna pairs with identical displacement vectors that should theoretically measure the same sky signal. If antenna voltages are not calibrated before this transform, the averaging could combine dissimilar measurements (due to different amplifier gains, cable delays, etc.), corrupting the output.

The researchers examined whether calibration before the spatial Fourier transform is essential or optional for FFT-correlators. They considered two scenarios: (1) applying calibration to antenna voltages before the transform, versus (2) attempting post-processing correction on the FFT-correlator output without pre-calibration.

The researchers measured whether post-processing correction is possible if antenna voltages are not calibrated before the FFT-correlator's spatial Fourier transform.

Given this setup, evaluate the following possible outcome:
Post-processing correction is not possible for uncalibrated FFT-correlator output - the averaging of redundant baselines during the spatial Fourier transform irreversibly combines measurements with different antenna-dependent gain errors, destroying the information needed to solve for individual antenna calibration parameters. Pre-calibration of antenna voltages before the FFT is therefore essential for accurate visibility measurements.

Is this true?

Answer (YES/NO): YES